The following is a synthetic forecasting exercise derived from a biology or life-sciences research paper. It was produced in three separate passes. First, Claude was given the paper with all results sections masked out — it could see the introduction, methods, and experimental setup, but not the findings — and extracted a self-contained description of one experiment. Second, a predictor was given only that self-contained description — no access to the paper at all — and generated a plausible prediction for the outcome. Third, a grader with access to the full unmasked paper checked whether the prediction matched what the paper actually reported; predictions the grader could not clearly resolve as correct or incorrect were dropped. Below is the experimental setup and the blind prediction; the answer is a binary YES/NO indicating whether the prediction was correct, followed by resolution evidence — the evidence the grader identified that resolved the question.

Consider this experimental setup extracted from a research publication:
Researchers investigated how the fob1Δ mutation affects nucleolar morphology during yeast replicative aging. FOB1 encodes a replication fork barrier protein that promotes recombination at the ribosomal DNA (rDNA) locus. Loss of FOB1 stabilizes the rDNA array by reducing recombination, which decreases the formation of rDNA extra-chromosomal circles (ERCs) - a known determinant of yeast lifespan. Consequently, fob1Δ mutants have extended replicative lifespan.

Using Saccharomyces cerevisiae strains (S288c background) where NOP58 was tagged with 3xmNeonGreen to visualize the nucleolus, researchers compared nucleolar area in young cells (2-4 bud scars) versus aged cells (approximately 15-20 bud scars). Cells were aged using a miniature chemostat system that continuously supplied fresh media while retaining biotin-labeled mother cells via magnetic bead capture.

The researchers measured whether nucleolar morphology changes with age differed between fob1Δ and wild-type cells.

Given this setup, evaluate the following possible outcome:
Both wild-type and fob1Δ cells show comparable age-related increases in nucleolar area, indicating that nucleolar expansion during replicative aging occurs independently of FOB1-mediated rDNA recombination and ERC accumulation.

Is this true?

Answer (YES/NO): NO